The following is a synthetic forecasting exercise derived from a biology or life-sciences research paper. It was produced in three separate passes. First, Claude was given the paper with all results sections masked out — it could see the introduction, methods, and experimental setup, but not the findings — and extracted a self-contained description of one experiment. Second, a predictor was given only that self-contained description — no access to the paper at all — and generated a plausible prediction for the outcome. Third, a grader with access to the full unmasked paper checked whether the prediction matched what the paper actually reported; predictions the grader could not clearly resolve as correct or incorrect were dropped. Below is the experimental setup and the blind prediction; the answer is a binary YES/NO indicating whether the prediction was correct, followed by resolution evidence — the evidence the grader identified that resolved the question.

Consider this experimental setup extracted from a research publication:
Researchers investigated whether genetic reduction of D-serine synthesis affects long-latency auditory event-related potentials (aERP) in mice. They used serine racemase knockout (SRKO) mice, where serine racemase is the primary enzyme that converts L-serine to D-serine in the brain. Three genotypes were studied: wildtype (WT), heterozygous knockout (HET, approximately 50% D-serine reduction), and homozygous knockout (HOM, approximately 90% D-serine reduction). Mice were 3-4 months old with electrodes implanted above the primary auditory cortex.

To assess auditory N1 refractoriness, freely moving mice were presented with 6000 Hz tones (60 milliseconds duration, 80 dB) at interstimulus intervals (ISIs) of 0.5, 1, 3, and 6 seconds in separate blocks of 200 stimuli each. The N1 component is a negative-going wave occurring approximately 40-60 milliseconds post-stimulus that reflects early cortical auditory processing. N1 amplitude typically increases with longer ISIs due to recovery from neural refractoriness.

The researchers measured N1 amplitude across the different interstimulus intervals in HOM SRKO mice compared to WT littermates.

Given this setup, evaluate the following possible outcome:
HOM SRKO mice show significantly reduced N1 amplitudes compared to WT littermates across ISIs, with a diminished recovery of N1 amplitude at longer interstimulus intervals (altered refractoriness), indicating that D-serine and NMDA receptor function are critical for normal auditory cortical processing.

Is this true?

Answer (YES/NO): NO